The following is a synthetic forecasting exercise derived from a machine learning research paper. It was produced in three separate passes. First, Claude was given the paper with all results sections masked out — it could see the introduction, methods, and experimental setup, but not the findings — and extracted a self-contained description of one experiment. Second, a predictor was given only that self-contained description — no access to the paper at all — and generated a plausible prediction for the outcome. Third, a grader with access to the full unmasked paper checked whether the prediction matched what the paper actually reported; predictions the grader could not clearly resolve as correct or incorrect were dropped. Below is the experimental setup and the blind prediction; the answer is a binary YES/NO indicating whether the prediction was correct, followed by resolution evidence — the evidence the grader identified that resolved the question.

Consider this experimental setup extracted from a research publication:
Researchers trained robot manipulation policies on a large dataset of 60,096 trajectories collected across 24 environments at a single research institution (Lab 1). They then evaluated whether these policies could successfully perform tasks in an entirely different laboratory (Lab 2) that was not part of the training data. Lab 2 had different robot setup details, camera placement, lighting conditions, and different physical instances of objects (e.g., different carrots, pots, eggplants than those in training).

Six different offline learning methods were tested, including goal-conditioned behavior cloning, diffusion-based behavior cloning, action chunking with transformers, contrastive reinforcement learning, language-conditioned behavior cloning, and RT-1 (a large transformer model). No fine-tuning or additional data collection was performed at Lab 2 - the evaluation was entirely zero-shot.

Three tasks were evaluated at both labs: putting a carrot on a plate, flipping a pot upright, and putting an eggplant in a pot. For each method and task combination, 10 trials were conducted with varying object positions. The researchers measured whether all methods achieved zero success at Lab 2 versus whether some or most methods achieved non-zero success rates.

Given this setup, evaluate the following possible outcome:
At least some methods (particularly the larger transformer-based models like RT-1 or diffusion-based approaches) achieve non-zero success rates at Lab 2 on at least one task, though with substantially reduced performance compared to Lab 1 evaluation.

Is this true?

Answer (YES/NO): NO